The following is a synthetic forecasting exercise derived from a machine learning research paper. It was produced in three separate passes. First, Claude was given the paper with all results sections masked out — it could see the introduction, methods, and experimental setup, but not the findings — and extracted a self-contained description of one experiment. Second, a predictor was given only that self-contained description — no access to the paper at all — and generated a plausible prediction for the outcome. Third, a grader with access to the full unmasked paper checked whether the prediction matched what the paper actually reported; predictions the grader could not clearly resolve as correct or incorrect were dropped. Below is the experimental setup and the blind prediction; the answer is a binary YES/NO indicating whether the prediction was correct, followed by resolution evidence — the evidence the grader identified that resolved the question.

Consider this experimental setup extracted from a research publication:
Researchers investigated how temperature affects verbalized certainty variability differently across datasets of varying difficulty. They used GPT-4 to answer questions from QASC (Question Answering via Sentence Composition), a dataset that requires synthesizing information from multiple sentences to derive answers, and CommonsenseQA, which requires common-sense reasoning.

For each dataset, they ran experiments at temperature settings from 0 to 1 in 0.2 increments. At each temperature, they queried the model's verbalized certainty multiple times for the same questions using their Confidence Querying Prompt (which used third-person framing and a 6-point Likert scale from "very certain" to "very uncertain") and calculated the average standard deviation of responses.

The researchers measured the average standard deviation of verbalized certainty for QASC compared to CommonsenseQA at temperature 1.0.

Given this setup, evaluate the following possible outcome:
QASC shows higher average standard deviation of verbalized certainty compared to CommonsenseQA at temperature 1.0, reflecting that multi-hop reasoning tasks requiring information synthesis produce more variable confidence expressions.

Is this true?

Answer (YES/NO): NO